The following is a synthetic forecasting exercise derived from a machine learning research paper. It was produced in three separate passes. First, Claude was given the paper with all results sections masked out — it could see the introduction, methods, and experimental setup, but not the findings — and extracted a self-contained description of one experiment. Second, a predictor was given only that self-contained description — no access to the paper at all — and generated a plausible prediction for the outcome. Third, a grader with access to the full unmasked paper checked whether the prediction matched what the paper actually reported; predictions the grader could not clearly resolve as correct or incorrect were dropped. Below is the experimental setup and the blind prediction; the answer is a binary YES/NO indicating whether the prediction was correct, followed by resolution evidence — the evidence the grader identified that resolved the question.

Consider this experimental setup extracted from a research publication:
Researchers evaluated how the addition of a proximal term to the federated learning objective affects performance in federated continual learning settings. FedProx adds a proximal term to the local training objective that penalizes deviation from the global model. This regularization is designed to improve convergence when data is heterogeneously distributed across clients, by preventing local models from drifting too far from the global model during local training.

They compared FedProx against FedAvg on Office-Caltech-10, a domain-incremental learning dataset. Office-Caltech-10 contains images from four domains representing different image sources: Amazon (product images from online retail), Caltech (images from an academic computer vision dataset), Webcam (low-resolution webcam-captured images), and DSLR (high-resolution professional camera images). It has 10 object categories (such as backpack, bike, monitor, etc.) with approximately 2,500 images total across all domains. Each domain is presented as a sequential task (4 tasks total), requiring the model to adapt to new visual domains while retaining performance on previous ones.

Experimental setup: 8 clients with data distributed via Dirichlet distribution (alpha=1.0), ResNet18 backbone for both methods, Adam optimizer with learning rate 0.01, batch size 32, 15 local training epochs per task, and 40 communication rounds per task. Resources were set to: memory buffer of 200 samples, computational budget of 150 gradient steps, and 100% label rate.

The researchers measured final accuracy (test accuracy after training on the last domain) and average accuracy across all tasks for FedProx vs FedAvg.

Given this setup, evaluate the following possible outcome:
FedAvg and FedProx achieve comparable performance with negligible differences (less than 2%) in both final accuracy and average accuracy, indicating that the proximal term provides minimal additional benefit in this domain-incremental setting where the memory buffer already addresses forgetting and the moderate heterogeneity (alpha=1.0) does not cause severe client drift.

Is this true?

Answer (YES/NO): YES